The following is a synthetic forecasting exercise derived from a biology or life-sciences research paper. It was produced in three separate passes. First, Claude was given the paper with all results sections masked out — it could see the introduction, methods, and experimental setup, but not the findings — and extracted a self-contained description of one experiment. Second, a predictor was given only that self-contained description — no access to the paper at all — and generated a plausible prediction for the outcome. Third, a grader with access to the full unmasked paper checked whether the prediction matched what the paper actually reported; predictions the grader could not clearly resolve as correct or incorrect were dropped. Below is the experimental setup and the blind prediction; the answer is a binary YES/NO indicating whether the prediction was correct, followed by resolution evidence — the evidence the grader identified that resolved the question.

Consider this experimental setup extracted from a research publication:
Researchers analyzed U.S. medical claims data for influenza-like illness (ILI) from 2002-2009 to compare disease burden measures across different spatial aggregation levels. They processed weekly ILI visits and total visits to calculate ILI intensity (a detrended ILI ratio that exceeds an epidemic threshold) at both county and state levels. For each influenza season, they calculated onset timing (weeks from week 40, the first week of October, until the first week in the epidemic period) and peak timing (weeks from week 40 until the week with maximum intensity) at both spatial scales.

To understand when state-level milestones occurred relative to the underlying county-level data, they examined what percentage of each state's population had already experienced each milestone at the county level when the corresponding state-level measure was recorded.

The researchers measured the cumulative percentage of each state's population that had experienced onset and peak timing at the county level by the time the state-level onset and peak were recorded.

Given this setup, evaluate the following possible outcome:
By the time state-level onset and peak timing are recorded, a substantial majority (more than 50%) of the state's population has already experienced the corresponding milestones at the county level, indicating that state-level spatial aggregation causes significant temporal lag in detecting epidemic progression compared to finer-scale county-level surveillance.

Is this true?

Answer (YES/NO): YES